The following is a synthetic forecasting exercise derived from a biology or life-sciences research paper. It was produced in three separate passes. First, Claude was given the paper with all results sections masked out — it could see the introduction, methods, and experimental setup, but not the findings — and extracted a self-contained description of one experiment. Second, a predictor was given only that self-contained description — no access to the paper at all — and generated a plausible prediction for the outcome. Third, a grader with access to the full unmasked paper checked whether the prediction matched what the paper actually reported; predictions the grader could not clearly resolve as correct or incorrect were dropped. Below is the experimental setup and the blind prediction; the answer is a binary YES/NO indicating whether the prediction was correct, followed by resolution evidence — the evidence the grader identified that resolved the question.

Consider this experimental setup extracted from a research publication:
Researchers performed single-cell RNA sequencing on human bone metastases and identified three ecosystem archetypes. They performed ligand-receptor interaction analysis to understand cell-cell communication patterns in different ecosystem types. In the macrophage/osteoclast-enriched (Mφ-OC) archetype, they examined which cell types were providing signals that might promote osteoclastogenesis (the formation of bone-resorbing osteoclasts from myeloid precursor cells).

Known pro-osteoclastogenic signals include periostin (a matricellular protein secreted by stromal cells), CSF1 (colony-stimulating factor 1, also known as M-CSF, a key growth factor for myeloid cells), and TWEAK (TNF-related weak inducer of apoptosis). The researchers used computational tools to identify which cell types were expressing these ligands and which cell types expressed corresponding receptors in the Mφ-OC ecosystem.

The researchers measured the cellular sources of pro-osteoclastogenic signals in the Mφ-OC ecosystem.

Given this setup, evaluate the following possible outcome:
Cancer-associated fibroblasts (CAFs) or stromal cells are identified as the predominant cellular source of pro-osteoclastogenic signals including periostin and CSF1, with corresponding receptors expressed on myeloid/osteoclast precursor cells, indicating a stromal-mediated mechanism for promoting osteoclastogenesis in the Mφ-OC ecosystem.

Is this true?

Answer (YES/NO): YES